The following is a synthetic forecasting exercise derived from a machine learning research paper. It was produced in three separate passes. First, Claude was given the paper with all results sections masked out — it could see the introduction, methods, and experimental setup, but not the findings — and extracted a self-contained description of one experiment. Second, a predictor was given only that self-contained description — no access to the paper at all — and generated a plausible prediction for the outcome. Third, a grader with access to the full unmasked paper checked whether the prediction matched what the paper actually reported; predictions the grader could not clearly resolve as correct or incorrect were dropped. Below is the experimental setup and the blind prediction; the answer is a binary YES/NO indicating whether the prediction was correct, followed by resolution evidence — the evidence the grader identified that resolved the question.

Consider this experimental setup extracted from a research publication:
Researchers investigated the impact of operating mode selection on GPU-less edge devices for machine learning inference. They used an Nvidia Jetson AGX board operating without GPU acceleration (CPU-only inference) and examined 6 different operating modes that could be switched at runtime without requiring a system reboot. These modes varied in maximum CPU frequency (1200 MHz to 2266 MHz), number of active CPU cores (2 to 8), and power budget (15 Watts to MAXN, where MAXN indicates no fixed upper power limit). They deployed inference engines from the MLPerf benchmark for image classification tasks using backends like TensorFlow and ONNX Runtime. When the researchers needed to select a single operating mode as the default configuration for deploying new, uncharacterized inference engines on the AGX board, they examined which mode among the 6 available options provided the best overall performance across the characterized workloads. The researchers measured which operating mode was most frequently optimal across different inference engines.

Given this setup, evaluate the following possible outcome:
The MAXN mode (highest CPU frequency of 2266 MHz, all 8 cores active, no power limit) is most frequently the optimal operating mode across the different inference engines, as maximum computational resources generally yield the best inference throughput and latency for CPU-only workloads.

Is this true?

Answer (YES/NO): YES